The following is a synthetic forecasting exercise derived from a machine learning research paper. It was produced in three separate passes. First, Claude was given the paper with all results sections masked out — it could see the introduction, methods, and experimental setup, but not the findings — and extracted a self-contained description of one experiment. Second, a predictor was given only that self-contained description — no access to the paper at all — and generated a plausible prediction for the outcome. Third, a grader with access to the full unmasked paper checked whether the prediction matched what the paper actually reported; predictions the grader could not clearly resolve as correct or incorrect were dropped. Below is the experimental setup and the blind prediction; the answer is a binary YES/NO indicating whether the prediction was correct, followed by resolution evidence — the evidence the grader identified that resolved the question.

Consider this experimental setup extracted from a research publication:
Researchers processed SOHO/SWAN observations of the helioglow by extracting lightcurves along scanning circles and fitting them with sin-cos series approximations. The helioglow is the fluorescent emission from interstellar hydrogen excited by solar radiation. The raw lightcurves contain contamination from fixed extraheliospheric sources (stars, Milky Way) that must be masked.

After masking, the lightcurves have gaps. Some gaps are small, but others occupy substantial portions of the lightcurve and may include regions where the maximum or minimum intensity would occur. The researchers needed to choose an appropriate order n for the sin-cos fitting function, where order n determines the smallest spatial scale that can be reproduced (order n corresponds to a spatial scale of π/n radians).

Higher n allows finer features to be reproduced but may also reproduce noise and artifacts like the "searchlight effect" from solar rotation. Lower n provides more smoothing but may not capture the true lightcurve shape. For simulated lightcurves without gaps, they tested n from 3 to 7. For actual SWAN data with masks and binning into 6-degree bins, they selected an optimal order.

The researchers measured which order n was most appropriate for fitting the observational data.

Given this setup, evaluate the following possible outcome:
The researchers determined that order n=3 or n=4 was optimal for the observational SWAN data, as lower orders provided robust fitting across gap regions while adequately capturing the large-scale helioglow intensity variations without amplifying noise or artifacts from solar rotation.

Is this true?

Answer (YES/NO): YES